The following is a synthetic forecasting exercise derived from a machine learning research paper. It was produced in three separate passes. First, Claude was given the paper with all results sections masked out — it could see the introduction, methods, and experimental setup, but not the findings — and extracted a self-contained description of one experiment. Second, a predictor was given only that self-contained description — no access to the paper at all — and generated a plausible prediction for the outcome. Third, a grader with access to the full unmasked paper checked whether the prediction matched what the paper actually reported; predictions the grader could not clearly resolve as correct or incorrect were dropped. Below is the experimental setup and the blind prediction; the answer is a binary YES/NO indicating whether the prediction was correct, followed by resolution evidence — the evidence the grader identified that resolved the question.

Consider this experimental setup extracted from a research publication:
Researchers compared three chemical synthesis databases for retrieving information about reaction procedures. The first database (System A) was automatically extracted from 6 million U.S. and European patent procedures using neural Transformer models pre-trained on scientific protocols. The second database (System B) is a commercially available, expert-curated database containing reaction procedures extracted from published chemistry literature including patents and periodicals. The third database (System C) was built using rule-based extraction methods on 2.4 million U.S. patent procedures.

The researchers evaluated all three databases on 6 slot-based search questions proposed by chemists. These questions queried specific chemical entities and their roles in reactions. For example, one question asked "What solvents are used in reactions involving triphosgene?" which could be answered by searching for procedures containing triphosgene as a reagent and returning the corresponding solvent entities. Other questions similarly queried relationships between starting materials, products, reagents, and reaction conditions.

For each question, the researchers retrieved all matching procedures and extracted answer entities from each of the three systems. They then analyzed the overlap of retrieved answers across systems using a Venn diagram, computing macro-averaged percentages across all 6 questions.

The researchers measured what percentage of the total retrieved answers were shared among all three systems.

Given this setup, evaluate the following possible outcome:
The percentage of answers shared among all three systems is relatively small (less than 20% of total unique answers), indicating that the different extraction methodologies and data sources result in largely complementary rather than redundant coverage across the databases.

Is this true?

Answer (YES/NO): YES